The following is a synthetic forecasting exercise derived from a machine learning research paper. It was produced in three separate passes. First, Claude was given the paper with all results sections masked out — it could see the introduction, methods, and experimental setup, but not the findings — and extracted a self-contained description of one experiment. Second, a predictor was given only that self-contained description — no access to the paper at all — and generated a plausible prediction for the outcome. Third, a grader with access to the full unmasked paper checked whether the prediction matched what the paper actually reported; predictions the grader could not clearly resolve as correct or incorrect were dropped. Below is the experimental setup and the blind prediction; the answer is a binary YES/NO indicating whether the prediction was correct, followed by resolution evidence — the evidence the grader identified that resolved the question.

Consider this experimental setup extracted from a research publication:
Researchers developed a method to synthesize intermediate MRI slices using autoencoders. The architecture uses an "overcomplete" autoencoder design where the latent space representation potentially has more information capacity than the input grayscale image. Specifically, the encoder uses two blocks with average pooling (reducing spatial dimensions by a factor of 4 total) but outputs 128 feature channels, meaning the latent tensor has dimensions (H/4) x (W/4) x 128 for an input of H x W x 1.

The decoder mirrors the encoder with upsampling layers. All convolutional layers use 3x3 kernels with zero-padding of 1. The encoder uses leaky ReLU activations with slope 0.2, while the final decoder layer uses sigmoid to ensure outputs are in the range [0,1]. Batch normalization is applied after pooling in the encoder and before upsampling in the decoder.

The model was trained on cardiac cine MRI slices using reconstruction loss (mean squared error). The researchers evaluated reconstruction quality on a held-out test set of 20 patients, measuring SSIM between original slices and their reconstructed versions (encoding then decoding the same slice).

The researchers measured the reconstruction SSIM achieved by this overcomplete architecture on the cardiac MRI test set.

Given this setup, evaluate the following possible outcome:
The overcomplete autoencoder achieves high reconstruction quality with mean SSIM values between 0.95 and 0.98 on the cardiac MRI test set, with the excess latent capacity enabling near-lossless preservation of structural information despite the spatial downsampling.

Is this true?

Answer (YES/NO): NO